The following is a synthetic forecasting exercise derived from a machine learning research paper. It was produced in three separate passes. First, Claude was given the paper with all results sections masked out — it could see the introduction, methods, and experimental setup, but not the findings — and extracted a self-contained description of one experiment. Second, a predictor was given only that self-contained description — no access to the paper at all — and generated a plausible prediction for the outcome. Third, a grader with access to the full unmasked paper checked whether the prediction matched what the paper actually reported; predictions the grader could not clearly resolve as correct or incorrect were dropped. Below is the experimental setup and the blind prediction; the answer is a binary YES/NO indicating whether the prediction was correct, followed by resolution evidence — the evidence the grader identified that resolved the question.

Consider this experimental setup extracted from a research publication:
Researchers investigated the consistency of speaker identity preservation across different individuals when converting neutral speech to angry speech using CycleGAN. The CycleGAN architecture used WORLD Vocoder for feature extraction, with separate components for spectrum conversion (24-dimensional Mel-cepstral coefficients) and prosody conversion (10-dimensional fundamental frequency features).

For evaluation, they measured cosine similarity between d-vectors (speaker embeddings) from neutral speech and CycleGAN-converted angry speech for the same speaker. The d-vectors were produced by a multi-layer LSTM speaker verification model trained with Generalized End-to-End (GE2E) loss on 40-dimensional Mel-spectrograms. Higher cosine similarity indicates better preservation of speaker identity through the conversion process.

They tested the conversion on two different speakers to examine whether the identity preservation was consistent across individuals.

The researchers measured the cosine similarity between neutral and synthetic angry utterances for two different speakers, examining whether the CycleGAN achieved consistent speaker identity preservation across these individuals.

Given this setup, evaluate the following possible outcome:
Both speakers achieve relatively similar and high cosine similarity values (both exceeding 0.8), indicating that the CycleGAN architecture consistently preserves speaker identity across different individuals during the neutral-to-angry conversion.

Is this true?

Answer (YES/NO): NO